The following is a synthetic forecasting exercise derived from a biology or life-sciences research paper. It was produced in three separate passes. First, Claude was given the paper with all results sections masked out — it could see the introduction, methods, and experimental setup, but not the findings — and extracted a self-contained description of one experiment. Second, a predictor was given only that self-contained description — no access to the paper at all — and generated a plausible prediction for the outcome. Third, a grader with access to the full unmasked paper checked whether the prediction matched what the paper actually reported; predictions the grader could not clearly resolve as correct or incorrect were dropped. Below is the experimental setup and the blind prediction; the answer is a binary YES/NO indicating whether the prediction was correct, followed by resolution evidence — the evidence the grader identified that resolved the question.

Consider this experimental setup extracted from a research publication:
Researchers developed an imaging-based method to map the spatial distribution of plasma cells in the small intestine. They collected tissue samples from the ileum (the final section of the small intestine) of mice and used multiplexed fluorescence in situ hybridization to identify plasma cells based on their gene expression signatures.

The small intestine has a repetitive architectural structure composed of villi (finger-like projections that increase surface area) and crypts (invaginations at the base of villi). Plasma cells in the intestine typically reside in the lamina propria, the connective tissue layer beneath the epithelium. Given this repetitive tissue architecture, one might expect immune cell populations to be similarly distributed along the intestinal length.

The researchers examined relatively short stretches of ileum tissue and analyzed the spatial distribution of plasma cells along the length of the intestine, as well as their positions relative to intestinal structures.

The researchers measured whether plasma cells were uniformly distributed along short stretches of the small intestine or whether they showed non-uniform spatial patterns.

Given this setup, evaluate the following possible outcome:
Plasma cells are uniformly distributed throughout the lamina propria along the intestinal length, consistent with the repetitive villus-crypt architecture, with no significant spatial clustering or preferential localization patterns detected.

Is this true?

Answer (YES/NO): NO